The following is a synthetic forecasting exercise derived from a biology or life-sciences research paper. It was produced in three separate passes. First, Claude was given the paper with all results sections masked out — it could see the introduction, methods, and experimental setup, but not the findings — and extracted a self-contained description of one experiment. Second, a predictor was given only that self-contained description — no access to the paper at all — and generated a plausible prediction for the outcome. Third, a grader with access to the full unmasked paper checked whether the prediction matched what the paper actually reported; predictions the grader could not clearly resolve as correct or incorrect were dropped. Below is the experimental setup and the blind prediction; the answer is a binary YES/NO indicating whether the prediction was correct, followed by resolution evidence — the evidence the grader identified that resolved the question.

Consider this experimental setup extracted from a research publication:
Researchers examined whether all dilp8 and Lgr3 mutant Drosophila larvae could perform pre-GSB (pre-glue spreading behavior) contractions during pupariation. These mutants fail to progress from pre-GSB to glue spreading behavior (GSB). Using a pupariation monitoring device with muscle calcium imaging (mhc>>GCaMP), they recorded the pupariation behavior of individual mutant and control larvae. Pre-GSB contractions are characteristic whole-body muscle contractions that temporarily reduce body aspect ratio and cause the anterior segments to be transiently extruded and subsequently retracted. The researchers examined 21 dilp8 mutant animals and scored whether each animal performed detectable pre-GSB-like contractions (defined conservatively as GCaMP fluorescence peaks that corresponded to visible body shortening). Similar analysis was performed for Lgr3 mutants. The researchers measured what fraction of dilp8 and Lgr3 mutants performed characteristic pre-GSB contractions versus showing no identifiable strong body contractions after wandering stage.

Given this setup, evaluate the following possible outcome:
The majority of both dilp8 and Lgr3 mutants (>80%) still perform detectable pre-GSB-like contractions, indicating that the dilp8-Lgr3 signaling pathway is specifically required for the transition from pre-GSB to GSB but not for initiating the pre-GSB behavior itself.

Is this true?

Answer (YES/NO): NO